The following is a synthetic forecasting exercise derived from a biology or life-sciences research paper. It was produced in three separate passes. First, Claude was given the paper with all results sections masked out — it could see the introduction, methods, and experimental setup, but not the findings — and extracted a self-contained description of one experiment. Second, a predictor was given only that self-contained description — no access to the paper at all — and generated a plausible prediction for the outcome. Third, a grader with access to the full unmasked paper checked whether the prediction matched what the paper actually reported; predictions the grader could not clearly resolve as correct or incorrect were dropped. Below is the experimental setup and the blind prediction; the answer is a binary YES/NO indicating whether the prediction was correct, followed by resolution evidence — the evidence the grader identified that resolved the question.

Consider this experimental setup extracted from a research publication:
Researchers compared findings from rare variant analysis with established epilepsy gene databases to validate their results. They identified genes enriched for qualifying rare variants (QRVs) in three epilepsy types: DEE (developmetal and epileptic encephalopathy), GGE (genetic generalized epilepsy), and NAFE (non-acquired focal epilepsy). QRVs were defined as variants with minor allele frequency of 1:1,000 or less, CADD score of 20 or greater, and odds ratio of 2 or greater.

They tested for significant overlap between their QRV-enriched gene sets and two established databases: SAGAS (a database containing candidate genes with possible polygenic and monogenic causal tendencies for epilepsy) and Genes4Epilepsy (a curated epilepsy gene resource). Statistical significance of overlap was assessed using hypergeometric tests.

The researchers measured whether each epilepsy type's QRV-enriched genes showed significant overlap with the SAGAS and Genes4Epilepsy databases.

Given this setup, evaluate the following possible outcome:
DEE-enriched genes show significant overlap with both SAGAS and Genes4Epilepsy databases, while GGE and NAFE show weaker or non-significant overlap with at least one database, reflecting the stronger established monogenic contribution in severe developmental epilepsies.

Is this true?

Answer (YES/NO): NO